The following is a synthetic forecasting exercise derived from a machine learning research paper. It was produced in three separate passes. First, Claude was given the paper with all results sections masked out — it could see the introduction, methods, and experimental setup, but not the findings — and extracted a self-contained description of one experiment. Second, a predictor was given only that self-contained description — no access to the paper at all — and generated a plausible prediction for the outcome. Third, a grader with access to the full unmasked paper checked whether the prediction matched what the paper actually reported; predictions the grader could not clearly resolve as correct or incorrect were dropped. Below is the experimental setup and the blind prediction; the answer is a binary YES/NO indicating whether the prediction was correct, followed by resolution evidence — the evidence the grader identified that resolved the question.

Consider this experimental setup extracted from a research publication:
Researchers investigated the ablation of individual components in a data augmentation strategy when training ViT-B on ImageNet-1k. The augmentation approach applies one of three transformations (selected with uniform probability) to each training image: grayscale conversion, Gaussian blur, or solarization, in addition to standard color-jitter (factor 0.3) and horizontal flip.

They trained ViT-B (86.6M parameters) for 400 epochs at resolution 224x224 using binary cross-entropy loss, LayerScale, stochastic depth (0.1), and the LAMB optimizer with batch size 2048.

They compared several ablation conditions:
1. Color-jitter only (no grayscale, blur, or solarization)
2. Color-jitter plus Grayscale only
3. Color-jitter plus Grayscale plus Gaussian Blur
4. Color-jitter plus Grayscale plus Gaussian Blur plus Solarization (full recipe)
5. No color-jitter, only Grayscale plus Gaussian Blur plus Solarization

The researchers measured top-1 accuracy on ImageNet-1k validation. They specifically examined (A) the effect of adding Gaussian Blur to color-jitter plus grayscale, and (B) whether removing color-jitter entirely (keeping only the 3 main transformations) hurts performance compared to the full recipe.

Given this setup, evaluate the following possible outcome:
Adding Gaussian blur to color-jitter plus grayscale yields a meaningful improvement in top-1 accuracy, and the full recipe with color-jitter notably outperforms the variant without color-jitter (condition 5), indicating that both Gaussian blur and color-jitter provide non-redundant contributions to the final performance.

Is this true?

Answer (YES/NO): NO